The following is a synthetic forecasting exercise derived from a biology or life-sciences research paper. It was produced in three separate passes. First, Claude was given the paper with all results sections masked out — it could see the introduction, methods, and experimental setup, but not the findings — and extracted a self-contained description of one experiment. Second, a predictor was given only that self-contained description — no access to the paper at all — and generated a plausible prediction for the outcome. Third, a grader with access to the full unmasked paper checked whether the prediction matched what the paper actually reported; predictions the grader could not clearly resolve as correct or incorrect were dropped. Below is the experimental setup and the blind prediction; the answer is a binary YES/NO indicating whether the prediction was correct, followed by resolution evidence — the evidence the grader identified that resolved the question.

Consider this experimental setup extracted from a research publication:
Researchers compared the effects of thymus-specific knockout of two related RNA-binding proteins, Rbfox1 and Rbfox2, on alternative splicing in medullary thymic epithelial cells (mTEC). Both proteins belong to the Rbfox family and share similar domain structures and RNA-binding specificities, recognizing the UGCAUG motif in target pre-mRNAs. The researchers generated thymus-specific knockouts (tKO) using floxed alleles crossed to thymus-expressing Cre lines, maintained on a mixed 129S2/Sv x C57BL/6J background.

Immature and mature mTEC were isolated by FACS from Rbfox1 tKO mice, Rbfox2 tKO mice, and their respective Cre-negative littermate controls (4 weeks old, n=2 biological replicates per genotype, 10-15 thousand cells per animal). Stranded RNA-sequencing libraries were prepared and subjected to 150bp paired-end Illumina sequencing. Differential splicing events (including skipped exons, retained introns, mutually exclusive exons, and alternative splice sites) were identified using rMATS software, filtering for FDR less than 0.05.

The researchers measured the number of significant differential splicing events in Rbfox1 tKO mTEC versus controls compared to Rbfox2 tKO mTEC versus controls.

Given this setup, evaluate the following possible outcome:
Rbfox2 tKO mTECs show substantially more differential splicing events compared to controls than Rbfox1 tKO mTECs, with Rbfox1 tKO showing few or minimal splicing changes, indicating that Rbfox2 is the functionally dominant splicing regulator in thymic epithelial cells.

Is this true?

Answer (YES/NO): NO